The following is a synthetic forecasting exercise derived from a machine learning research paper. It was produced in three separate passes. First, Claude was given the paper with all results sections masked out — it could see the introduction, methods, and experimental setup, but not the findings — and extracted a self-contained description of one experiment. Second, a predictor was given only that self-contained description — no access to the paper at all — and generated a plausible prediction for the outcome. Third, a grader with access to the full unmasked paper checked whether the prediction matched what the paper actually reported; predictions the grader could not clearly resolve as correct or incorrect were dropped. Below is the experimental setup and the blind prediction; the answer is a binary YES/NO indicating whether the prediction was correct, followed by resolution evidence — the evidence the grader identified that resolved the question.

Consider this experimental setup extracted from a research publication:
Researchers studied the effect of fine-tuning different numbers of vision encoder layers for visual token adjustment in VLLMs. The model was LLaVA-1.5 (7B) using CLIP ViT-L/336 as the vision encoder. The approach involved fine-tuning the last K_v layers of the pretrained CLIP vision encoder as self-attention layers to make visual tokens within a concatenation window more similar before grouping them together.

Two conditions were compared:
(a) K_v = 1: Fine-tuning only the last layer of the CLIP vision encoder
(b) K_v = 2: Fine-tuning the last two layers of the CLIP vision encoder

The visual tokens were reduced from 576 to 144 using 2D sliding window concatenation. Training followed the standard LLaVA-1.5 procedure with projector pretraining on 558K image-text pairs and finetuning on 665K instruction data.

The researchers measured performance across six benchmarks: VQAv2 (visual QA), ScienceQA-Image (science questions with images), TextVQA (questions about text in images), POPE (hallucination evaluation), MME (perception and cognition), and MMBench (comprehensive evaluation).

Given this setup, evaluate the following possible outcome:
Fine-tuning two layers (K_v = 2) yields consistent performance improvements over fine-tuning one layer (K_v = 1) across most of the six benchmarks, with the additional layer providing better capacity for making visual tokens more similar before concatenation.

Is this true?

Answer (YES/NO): NO